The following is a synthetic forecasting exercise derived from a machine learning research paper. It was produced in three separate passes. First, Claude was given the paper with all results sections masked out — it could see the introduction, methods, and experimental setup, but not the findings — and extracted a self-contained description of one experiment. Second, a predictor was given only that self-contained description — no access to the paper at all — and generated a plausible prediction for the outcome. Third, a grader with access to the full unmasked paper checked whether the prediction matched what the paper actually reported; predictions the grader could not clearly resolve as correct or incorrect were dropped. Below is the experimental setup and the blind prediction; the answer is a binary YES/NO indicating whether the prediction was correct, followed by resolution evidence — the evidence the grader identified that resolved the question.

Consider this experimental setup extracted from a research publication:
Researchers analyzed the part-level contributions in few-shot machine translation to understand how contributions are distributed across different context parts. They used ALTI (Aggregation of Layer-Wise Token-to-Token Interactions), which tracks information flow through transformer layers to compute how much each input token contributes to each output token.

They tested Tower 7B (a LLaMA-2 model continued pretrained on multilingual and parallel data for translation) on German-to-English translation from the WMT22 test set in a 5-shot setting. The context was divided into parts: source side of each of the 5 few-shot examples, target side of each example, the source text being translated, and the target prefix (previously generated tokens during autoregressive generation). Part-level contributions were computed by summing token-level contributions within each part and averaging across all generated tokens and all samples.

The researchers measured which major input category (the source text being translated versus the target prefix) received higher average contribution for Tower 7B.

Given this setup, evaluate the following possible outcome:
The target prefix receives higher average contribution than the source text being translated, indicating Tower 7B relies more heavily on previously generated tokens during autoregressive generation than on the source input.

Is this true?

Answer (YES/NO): NO